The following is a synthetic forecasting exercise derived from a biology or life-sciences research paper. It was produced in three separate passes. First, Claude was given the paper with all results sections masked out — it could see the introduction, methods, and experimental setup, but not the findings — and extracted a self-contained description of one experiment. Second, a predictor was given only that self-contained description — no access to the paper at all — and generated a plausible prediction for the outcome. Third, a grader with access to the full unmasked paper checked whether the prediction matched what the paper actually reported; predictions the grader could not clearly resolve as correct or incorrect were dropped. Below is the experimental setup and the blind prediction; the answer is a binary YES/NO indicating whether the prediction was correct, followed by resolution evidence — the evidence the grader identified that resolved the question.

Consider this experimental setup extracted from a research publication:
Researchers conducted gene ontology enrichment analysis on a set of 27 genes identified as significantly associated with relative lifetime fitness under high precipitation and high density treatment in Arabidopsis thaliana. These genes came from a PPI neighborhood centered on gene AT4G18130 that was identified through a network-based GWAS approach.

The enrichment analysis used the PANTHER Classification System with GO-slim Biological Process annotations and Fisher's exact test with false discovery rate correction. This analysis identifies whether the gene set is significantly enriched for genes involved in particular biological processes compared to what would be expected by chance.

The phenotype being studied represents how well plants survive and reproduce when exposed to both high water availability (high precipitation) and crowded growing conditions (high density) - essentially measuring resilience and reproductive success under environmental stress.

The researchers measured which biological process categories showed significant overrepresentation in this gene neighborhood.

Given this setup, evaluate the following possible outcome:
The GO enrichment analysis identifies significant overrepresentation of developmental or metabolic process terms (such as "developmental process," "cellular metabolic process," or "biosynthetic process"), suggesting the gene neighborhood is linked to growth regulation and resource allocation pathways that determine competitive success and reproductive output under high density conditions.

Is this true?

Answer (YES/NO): NO